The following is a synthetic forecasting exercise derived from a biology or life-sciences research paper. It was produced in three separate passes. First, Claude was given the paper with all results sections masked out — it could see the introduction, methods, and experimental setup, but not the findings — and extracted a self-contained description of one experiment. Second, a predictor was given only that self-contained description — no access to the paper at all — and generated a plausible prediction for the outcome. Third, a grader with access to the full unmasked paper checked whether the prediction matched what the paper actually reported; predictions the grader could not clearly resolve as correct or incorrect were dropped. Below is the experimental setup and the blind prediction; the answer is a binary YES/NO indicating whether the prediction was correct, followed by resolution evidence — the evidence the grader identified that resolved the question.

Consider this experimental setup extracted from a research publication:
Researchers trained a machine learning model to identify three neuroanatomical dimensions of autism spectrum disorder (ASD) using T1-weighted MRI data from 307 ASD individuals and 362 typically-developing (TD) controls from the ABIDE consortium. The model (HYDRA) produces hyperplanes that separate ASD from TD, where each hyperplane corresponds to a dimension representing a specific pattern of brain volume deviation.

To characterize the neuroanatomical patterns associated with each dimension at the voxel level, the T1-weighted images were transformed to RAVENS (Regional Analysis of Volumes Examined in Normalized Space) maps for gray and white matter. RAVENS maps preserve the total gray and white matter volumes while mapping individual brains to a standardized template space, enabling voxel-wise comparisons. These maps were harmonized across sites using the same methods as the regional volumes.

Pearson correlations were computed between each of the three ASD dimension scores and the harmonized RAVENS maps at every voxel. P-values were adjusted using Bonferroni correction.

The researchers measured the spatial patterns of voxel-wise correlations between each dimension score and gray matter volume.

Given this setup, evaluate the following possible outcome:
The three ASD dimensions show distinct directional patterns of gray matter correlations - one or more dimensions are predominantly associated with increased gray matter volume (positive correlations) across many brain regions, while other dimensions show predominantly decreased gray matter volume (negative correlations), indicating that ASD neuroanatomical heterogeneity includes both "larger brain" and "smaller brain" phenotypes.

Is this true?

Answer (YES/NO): YES